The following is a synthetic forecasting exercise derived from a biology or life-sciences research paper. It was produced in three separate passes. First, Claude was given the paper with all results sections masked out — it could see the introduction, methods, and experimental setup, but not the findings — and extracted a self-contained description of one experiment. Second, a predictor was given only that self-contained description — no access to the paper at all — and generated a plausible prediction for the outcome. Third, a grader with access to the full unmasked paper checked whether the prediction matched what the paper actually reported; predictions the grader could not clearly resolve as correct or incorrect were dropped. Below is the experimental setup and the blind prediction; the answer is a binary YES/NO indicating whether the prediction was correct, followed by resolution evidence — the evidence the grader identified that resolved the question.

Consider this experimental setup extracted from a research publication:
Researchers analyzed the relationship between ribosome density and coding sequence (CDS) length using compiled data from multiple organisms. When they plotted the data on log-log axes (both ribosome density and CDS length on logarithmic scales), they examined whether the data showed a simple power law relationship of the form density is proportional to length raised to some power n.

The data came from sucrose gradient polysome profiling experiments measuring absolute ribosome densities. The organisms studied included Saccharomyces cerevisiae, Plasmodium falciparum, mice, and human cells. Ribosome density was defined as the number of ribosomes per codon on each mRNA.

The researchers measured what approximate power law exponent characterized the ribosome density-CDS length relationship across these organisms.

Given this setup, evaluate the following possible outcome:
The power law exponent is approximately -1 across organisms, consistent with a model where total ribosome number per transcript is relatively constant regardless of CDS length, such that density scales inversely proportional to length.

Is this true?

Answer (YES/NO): YES